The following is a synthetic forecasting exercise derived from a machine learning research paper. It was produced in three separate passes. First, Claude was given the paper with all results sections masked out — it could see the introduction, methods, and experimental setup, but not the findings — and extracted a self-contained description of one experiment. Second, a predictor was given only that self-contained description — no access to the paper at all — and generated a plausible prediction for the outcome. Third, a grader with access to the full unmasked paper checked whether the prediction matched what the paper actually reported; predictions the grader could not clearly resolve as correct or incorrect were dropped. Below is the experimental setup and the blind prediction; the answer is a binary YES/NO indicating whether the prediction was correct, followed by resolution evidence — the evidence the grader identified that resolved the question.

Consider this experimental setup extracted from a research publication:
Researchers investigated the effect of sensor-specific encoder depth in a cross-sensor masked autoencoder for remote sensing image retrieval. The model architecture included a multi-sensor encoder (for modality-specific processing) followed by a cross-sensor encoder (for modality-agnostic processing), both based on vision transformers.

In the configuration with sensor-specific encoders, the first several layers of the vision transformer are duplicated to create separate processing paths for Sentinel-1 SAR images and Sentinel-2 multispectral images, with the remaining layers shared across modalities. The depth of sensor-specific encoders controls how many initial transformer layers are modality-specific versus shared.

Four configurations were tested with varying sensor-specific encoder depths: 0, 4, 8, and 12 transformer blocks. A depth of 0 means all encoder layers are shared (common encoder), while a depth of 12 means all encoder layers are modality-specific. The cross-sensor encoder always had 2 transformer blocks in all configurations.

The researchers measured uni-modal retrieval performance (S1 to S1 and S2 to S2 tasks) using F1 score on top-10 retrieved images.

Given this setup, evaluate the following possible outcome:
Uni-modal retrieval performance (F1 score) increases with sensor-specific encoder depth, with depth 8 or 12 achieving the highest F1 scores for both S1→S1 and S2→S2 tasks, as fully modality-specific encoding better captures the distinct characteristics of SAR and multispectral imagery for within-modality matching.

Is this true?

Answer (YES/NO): NO